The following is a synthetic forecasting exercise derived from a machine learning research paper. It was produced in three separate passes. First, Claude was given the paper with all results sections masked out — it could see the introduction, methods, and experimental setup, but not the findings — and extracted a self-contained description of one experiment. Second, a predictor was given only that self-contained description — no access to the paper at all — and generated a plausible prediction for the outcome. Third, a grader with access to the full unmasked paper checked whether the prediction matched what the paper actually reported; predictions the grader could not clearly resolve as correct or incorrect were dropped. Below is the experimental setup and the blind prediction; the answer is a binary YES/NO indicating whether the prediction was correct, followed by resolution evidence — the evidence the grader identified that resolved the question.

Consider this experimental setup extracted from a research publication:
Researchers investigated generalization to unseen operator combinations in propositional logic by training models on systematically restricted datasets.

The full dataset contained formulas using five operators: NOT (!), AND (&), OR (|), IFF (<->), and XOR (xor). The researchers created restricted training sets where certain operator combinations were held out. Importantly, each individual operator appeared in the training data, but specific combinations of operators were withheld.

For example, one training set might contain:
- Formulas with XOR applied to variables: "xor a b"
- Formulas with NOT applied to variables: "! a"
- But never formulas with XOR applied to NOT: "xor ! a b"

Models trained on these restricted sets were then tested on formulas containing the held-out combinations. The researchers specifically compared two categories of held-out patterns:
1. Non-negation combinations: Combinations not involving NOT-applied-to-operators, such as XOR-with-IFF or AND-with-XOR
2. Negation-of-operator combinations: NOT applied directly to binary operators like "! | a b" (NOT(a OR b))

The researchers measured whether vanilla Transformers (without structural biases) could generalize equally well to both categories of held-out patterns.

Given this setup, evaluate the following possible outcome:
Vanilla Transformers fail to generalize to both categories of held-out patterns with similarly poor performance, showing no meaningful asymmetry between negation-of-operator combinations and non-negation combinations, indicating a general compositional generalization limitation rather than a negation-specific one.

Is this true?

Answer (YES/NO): NO